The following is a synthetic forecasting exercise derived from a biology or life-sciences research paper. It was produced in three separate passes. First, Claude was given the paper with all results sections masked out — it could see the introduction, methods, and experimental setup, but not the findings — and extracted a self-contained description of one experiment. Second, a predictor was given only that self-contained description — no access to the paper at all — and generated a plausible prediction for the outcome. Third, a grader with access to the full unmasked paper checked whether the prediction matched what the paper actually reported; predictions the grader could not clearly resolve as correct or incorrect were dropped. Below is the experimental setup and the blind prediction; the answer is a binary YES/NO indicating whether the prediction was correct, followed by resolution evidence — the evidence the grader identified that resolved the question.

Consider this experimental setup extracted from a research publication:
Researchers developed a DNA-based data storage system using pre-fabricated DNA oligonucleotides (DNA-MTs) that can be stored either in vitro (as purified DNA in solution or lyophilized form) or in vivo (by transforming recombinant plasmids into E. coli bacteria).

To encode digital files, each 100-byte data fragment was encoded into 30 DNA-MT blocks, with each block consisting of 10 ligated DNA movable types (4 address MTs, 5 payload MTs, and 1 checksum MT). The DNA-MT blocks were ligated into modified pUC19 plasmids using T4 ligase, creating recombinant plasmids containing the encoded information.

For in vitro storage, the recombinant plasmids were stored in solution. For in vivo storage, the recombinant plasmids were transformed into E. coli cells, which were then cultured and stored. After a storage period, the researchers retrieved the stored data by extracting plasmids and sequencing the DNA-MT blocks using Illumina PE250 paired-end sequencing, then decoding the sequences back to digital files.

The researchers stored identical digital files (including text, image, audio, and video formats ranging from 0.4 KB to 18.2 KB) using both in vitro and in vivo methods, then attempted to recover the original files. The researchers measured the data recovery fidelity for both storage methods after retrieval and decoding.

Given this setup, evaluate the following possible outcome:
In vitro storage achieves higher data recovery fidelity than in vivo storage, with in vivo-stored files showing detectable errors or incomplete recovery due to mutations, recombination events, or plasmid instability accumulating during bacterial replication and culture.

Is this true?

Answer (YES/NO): NO